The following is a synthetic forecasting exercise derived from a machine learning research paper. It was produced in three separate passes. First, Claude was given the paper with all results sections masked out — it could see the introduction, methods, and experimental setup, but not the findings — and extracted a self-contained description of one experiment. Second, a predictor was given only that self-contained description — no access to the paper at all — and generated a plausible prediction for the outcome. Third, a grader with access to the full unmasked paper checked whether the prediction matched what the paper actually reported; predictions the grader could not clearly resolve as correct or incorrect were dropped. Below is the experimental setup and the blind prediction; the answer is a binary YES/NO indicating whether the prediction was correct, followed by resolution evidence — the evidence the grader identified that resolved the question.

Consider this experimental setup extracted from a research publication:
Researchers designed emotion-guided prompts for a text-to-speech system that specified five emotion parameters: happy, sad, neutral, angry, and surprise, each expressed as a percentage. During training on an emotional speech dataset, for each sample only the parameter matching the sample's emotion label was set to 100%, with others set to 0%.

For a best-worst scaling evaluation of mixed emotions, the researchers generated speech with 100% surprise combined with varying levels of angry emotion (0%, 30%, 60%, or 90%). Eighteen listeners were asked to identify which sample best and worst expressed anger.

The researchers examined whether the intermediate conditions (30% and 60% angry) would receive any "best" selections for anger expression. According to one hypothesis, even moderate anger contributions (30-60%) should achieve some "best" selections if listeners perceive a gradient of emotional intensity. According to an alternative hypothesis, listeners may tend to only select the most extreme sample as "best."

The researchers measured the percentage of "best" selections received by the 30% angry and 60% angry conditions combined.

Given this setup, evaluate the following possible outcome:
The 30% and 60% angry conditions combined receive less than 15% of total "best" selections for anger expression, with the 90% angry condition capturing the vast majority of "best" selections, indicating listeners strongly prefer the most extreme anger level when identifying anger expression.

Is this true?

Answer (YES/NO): YES